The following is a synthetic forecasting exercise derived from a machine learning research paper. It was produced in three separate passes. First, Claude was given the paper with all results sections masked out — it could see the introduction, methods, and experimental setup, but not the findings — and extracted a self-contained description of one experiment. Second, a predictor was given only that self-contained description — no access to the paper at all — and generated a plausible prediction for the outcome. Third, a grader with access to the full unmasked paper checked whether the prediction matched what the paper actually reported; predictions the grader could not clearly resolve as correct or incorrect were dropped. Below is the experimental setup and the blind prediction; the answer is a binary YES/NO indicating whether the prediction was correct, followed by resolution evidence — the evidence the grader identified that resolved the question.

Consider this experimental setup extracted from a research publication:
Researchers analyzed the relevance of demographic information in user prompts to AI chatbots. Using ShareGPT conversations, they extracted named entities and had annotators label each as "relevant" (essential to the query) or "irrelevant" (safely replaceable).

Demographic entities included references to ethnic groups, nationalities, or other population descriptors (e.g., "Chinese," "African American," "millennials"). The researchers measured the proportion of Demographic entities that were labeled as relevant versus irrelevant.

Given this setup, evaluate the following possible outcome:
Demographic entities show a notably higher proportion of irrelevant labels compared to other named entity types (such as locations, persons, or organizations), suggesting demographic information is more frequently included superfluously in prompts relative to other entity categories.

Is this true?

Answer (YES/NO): NO